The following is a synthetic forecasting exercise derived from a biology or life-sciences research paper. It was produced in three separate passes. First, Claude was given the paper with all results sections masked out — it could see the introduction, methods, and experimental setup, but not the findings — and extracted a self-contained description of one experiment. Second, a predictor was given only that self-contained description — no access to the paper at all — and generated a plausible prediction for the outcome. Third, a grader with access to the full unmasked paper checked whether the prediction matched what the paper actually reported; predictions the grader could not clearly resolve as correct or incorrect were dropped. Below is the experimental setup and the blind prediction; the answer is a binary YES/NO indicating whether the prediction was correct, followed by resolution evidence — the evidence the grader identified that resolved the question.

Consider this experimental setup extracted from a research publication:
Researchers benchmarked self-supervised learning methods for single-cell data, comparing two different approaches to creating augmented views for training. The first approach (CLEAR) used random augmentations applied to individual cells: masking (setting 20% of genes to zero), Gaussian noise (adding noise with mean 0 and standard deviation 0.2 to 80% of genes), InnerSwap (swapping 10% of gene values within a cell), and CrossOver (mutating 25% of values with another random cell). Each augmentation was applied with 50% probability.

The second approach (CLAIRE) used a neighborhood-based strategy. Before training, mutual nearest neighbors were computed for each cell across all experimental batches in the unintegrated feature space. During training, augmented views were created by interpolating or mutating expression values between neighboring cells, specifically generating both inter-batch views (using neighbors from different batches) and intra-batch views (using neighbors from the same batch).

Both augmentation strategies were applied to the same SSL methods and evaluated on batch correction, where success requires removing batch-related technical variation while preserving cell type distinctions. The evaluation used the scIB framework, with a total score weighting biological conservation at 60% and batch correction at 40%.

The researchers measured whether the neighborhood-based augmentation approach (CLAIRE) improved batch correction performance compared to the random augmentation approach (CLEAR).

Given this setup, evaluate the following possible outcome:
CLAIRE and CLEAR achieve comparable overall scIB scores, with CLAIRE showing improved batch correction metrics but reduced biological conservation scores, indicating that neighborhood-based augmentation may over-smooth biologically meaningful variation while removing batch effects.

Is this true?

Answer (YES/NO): NO